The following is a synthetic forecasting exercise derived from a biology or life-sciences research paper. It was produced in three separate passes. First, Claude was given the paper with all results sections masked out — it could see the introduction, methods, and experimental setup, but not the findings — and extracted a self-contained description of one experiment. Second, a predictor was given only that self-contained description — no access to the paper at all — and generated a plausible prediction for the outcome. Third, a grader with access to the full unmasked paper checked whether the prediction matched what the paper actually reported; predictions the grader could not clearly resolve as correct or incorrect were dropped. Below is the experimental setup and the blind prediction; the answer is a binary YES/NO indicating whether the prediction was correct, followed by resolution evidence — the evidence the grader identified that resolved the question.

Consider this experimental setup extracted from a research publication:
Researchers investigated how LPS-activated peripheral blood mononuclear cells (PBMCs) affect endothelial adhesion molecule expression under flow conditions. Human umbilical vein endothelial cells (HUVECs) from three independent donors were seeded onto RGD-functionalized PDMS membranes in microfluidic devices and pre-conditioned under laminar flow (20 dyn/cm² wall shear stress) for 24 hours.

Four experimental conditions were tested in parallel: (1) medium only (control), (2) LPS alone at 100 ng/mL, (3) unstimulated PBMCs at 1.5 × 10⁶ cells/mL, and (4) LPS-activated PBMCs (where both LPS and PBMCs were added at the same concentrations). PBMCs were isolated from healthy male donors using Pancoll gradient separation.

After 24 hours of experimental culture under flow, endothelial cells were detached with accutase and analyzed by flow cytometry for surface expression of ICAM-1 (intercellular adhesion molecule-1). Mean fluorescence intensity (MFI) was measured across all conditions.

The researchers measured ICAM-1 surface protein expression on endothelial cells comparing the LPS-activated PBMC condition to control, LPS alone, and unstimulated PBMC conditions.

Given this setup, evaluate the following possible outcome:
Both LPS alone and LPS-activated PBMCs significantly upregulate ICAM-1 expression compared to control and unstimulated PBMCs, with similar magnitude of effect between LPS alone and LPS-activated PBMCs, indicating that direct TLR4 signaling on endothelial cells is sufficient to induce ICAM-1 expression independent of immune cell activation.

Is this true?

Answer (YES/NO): NO